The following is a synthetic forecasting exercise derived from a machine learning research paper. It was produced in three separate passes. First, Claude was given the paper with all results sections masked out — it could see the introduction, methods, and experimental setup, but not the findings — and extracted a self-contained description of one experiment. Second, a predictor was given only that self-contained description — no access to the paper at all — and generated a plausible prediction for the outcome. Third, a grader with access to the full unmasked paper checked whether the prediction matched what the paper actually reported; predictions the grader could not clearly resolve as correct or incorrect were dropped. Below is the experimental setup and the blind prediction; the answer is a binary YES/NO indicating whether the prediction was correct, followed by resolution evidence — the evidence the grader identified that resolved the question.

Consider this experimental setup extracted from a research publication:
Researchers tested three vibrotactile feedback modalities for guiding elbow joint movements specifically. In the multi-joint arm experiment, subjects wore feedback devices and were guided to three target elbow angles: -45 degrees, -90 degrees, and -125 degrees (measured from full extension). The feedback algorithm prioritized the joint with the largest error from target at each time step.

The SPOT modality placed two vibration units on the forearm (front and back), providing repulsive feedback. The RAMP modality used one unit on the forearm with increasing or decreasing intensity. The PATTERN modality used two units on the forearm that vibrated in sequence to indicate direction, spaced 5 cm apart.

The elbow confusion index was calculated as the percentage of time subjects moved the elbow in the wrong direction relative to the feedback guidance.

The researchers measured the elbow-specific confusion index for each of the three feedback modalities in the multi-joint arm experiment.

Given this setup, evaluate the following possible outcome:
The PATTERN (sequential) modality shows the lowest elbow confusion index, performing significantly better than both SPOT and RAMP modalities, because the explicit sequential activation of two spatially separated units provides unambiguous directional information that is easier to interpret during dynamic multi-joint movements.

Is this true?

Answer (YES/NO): NO